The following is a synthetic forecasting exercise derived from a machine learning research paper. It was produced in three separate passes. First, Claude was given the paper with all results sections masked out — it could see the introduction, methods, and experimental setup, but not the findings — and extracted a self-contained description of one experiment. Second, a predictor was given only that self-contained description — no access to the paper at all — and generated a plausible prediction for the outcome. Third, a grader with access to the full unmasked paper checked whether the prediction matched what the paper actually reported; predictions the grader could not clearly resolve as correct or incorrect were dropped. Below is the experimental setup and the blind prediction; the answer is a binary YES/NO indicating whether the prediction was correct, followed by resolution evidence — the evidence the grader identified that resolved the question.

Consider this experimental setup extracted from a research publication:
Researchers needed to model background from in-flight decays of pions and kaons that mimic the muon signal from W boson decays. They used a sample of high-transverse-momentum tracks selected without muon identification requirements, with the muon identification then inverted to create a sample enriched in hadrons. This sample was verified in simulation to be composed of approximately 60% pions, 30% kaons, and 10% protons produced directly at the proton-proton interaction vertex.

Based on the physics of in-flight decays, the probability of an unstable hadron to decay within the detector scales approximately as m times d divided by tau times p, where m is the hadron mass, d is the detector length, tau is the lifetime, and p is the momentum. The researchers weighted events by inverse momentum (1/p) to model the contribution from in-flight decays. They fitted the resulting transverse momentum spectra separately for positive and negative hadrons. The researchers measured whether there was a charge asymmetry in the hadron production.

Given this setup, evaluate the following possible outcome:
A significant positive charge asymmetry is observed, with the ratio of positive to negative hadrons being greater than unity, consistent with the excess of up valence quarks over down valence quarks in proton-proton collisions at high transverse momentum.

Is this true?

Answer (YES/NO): YES